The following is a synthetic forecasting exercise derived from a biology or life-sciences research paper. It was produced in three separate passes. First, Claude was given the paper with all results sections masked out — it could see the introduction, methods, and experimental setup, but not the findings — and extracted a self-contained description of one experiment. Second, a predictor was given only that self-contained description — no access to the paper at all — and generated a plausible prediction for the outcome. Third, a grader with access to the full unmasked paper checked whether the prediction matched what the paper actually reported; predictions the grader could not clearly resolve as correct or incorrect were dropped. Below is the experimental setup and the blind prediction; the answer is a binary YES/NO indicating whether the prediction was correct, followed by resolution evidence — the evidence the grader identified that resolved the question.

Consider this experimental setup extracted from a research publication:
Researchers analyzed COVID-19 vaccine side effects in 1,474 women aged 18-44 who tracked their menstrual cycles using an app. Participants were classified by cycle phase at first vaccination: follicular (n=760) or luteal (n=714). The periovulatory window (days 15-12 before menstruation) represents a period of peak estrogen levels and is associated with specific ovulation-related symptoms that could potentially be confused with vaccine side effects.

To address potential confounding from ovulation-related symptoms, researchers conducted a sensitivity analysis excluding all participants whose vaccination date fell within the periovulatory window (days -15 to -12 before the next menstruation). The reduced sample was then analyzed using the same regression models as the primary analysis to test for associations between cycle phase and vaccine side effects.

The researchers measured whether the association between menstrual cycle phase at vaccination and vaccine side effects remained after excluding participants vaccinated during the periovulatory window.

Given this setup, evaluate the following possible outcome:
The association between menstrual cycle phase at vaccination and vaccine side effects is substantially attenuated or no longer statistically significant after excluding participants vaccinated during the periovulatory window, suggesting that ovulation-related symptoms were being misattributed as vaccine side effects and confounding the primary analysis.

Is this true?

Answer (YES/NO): NO